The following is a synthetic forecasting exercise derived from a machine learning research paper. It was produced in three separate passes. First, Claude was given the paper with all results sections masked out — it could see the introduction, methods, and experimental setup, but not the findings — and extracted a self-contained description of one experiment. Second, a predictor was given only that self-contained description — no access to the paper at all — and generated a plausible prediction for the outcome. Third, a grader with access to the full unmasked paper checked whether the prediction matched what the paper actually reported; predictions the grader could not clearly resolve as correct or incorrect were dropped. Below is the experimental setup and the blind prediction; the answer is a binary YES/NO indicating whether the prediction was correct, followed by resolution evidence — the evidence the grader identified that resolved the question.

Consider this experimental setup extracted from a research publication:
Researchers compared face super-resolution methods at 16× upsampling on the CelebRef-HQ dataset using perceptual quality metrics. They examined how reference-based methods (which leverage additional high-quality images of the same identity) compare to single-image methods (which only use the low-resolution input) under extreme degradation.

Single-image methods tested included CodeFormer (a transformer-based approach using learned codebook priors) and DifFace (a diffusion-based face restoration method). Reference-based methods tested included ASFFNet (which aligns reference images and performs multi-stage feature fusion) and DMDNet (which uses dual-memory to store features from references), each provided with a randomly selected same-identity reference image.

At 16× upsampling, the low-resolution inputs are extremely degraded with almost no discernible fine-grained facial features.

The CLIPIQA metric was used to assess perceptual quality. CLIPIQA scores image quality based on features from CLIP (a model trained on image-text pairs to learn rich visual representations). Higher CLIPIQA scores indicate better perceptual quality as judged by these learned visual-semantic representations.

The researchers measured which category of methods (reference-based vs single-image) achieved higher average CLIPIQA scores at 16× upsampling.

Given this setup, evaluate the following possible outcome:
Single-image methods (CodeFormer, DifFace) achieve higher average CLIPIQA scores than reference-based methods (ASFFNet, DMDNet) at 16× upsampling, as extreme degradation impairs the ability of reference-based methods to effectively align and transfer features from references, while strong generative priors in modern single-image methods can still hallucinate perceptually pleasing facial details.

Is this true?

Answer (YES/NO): YES